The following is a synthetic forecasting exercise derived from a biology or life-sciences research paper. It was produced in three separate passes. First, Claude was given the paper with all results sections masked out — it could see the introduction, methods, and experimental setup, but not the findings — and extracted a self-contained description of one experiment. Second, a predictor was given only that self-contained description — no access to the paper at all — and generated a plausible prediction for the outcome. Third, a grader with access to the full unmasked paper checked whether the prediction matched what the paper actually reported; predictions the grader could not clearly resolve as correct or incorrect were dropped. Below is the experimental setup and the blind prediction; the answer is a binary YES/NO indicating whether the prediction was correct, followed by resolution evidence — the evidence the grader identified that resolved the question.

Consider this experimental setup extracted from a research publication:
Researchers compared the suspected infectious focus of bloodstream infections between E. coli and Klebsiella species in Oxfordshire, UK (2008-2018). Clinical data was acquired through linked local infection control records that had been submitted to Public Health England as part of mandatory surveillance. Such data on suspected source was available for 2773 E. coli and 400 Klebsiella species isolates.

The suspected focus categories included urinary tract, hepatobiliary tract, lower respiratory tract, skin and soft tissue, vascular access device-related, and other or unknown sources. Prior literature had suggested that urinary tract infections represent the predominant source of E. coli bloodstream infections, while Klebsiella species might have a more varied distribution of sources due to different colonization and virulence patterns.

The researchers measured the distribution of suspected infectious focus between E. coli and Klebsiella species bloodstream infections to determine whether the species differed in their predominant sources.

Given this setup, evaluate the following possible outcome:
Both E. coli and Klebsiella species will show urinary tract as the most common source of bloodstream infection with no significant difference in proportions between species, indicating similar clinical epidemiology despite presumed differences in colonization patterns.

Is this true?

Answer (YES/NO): NO